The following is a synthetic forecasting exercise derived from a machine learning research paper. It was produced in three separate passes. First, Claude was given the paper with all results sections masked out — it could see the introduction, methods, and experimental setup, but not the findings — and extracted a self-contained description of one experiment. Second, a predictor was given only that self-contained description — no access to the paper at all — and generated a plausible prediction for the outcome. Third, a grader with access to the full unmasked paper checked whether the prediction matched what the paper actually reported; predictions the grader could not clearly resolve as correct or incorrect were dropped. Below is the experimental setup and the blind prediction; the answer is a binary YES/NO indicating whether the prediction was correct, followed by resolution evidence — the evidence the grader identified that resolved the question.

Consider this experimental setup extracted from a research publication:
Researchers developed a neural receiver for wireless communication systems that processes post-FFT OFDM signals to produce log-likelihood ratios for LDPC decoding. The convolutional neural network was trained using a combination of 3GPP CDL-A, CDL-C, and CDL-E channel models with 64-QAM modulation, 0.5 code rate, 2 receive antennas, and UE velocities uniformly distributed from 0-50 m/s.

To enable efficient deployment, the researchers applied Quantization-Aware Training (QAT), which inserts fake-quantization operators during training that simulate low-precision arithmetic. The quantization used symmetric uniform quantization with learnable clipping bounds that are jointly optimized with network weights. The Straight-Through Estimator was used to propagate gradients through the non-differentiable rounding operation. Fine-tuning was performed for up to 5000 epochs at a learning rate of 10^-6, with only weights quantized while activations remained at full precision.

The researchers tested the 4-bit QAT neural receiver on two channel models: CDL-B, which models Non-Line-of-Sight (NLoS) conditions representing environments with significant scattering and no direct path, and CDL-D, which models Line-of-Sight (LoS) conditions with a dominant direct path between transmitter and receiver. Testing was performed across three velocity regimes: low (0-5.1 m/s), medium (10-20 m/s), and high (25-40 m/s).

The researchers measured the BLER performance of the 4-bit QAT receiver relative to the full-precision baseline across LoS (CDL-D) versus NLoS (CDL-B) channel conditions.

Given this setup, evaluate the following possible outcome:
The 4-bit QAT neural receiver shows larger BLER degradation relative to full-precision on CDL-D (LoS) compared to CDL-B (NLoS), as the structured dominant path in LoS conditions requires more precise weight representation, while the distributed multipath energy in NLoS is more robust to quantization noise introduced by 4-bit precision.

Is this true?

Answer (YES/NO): NO